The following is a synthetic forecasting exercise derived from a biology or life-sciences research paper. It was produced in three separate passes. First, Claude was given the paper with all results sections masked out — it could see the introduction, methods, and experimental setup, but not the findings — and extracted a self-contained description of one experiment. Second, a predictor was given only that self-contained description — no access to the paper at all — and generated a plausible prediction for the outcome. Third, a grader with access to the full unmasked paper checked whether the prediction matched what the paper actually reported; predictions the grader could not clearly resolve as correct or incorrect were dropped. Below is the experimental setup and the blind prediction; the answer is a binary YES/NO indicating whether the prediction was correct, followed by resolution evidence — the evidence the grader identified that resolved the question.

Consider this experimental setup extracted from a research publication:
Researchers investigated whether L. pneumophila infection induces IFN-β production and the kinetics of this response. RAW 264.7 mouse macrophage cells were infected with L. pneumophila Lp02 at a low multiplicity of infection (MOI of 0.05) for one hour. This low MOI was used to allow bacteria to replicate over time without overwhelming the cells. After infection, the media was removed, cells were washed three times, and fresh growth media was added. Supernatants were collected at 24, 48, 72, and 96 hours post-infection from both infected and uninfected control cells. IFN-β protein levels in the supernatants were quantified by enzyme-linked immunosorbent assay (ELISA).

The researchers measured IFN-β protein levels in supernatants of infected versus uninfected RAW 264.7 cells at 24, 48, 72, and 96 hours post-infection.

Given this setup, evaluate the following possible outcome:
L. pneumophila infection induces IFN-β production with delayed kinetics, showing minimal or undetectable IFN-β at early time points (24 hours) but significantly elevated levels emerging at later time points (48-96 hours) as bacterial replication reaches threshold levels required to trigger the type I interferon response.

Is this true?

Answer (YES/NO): NO